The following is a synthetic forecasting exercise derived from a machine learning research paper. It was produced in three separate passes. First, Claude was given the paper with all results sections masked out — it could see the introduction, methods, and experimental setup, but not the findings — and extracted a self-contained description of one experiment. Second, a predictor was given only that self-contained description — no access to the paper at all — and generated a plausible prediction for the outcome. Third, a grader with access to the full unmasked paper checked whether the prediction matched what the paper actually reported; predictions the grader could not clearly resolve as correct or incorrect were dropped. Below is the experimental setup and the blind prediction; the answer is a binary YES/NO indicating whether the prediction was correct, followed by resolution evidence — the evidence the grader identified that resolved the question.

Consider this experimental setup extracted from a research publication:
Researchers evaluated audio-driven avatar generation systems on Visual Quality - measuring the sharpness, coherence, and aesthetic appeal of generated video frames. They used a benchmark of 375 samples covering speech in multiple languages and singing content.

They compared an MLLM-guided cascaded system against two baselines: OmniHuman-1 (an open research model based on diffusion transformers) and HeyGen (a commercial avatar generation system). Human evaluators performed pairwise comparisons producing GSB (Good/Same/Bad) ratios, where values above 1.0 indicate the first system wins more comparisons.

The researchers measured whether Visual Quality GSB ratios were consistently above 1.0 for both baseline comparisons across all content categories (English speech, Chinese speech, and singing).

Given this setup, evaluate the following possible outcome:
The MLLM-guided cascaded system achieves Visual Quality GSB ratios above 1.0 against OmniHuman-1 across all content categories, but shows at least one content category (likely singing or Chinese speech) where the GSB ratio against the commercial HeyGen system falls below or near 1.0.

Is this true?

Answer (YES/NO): NO